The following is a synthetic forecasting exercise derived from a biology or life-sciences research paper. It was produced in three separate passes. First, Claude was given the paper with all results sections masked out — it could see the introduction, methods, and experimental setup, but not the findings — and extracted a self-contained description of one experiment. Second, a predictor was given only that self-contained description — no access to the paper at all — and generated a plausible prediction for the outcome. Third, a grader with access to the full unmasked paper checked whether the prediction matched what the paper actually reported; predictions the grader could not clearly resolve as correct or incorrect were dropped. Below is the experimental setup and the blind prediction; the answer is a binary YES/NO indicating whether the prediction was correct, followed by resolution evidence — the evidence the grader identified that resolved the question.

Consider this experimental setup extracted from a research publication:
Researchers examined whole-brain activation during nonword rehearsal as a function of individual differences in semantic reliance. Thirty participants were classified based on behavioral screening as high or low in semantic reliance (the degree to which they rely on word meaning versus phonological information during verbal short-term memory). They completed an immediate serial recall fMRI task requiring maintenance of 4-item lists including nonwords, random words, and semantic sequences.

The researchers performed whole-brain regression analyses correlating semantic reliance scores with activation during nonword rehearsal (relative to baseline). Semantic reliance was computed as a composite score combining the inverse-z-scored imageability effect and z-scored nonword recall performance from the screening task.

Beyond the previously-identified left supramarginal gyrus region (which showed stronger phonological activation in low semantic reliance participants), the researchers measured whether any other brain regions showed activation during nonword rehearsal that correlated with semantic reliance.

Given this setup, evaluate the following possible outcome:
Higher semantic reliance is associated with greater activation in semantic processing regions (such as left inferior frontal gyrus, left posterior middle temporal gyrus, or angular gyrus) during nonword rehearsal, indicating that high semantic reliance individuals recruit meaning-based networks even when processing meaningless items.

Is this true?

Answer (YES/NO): NO